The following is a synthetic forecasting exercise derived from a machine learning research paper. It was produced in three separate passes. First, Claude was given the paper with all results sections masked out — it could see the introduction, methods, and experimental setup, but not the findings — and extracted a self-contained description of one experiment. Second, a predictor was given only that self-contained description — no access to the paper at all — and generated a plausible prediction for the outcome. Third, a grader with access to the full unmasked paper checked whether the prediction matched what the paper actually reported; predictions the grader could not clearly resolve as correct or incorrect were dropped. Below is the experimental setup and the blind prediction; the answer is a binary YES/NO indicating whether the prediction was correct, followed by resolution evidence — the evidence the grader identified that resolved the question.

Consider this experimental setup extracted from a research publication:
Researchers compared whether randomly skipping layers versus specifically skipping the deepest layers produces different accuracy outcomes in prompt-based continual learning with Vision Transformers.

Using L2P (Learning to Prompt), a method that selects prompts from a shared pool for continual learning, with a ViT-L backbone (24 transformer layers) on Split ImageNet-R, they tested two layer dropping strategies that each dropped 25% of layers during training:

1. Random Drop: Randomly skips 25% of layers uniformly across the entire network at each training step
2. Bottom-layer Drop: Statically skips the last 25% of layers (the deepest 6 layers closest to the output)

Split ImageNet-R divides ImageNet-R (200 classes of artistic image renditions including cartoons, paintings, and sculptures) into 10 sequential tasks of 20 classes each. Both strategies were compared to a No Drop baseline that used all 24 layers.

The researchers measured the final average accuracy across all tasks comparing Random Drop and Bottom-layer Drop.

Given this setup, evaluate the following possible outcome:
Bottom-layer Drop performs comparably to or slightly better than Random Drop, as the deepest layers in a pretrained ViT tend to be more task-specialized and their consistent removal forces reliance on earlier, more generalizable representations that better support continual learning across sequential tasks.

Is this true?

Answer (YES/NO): NO